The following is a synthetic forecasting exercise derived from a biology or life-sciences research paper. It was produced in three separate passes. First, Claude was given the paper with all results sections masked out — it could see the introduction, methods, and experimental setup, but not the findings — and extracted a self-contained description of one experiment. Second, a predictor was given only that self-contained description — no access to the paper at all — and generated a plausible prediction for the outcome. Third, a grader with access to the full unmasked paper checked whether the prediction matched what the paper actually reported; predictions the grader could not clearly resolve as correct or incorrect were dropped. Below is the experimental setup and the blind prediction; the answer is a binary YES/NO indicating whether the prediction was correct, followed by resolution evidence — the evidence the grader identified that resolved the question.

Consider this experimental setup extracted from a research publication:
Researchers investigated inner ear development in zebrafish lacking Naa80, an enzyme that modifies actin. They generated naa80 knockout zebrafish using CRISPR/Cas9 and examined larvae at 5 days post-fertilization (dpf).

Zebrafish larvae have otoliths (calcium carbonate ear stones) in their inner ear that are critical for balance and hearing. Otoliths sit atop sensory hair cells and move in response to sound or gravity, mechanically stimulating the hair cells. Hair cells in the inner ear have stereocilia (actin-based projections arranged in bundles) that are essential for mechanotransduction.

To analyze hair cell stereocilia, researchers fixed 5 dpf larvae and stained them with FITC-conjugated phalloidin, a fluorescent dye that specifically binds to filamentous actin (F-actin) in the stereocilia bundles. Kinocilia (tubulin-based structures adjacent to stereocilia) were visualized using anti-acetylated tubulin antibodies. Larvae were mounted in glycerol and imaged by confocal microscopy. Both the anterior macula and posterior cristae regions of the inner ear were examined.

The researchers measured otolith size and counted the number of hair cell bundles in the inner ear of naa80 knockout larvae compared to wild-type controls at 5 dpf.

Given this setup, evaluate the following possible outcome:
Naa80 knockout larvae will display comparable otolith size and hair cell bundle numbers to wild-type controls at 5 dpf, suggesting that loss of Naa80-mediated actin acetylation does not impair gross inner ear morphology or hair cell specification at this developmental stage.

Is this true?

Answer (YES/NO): NO